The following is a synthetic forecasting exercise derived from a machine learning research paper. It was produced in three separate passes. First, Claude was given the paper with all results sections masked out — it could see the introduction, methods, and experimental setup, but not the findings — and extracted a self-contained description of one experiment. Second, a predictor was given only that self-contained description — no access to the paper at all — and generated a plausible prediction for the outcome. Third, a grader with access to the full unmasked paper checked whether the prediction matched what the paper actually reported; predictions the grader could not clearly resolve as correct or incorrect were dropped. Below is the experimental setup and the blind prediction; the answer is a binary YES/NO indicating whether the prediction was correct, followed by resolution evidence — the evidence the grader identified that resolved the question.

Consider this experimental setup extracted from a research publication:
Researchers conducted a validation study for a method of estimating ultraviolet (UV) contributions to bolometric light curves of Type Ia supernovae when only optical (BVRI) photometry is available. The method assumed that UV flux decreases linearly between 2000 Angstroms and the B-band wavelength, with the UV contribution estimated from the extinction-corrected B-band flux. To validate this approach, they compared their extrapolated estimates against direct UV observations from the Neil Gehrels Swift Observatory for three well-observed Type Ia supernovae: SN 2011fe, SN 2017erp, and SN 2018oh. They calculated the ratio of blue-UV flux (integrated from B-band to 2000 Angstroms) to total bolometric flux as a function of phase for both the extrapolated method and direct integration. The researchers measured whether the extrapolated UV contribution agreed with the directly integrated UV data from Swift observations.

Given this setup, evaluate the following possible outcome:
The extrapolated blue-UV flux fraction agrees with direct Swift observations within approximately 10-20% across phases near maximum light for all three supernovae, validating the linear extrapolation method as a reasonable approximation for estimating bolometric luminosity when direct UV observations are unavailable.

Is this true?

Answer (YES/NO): NO